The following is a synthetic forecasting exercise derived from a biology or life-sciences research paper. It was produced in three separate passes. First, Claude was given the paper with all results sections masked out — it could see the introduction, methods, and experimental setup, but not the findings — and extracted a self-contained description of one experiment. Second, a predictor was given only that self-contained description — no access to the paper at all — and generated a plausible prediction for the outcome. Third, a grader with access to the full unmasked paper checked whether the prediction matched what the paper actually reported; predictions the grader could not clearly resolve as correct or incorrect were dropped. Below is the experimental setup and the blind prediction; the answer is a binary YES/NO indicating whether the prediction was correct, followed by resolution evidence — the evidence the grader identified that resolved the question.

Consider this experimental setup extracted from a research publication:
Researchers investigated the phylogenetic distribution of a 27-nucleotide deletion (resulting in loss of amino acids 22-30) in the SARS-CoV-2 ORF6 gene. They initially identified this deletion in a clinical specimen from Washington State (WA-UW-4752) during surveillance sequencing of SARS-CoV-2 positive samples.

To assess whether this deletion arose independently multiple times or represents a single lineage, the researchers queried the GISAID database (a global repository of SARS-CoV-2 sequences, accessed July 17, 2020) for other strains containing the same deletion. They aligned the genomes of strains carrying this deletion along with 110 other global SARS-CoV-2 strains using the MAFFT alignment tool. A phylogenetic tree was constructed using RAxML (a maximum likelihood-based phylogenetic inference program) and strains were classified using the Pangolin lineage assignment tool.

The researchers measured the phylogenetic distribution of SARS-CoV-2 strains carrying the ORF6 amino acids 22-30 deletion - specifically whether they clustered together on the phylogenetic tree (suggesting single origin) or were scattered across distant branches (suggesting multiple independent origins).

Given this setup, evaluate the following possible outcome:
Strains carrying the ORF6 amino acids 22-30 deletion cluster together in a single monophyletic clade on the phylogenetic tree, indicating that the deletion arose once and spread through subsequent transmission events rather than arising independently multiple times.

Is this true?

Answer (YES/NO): NO